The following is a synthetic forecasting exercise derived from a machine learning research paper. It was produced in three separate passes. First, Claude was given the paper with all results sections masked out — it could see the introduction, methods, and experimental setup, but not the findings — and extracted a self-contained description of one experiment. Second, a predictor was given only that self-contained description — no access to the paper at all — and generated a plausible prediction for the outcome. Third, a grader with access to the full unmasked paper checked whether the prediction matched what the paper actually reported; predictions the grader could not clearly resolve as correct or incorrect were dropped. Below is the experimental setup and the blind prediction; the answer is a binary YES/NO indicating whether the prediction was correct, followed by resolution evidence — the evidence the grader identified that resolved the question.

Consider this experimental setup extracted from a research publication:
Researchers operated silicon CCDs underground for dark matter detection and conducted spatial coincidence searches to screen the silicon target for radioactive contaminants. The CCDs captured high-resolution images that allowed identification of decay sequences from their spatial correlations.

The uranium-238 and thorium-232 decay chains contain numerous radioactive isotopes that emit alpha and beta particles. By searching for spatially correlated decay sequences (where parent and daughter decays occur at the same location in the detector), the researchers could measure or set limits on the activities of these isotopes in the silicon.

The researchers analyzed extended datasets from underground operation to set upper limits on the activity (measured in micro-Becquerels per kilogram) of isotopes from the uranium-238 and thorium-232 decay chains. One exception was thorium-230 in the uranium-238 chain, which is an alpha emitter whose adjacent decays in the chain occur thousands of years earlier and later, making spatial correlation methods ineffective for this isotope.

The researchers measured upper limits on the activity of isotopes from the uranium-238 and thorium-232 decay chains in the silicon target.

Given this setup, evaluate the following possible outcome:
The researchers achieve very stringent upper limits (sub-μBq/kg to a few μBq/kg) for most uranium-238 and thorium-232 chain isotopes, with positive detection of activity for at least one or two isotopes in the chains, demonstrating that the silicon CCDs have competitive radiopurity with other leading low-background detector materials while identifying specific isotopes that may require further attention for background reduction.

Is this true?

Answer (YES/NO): NO